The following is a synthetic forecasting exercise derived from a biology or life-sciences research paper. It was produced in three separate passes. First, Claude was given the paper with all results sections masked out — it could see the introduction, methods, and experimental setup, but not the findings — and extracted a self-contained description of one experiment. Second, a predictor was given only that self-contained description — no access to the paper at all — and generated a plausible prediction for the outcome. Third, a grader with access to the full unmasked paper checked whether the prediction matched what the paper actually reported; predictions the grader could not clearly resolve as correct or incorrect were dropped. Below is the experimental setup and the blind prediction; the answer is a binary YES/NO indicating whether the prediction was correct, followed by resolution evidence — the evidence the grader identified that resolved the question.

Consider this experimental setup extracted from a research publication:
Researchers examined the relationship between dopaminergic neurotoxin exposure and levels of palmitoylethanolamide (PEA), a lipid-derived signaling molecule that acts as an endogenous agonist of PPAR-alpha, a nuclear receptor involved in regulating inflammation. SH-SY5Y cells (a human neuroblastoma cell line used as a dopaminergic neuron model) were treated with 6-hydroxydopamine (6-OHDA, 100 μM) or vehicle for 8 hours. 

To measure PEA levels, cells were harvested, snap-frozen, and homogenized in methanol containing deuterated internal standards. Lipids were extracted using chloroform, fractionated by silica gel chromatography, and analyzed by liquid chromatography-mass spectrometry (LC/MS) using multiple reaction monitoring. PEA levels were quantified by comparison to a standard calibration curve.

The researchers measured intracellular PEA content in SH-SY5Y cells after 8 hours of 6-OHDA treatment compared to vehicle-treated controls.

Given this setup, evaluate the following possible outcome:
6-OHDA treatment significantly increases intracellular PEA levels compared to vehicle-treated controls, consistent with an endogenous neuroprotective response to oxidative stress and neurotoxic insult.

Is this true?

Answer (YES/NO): NO